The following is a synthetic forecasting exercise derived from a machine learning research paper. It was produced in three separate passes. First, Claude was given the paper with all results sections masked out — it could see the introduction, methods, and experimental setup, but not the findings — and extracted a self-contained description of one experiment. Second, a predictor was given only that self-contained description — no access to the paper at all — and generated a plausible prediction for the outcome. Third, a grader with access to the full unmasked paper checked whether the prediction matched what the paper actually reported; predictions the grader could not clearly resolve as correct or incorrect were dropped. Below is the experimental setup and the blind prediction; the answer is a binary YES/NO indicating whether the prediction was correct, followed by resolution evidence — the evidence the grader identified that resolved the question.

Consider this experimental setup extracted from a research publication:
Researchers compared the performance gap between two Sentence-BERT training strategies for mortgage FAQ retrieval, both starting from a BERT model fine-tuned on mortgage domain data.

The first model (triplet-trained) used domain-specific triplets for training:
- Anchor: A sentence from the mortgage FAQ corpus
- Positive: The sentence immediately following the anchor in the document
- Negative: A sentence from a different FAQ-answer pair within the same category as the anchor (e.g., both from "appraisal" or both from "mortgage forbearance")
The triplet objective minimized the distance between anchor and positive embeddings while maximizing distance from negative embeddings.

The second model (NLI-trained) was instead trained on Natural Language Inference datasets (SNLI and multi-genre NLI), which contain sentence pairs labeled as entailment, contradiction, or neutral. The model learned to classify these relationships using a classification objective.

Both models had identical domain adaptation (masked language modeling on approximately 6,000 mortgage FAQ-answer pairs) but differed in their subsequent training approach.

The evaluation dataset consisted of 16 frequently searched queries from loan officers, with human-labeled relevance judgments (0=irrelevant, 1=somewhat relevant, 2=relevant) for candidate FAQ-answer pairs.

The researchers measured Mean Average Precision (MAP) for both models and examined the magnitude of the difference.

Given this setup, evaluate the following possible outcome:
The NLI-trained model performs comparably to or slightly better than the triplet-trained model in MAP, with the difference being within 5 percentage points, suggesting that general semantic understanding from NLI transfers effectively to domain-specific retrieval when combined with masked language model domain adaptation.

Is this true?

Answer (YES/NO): NO